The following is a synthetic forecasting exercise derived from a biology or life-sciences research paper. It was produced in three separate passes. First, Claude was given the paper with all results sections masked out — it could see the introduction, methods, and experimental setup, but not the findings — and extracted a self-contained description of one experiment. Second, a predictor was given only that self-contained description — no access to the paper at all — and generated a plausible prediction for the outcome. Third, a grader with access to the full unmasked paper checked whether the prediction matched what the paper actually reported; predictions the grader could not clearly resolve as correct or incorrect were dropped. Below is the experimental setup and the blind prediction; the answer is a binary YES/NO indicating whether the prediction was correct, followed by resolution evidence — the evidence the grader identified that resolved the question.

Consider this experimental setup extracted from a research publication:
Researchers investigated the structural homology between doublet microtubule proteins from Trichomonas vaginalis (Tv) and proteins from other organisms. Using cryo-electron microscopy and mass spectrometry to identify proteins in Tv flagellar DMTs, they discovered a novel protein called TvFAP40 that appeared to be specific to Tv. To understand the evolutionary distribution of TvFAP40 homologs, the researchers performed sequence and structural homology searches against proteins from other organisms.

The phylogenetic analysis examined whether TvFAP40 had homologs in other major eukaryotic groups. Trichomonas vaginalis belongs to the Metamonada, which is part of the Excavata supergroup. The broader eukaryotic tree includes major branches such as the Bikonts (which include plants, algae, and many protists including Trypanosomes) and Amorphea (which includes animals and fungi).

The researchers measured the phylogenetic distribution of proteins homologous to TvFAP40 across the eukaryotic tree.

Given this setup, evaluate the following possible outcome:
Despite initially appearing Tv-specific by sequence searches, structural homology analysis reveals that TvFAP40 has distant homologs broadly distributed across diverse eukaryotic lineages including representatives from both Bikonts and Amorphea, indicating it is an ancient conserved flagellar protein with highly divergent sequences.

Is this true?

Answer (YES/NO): NO